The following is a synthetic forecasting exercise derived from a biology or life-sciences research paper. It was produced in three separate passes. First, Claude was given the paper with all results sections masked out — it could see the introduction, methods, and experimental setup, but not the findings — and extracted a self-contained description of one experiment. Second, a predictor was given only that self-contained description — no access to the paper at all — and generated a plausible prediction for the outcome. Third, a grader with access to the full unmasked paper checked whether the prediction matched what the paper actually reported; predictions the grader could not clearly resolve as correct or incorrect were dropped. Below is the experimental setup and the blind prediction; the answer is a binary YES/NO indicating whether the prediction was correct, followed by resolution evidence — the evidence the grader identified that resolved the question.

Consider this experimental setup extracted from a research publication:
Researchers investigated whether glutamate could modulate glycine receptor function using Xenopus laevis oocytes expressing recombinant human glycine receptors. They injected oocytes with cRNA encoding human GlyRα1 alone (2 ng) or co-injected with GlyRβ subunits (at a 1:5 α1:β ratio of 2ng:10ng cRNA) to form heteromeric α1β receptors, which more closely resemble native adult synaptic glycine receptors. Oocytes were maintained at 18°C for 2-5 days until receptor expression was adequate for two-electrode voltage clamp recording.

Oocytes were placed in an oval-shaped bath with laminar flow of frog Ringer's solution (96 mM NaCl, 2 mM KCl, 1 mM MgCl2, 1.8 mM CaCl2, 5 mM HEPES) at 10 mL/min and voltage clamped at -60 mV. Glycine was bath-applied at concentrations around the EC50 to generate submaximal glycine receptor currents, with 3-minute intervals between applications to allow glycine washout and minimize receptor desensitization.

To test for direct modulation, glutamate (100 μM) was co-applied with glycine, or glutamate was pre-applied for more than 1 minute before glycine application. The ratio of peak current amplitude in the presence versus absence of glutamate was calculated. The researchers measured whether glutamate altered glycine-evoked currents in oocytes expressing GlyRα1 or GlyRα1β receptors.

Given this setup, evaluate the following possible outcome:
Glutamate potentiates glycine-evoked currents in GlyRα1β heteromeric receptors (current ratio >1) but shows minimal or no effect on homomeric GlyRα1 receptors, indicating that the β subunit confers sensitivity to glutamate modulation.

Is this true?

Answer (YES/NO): NO